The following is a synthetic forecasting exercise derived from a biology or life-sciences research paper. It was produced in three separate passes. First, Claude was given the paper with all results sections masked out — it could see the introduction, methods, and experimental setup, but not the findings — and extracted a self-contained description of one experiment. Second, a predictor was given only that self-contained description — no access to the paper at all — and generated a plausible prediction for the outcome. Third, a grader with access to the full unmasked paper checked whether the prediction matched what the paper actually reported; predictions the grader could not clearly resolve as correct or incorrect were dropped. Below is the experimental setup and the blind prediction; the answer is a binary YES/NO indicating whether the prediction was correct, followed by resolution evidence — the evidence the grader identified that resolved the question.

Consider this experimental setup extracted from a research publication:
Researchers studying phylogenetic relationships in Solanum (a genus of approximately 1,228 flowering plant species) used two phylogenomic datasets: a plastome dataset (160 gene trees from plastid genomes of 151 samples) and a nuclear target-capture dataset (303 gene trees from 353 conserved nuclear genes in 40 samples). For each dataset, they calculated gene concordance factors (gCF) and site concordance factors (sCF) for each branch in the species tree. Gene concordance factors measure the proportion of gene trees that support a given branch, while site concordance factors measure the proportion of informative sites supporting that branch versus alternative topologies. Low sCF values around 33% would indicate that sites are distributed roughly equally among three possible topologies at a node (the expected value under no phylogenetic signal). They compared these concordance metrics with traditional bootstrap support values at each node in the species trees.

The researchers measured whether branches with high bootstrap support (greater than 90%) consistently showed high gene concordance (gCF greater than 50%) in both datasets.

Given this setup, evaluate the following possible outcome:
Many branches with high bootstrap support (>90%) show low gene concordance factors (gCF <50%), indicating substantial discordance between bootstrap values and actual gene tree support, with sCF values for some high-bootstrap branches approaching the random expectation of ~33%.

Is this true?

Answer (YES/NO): YES